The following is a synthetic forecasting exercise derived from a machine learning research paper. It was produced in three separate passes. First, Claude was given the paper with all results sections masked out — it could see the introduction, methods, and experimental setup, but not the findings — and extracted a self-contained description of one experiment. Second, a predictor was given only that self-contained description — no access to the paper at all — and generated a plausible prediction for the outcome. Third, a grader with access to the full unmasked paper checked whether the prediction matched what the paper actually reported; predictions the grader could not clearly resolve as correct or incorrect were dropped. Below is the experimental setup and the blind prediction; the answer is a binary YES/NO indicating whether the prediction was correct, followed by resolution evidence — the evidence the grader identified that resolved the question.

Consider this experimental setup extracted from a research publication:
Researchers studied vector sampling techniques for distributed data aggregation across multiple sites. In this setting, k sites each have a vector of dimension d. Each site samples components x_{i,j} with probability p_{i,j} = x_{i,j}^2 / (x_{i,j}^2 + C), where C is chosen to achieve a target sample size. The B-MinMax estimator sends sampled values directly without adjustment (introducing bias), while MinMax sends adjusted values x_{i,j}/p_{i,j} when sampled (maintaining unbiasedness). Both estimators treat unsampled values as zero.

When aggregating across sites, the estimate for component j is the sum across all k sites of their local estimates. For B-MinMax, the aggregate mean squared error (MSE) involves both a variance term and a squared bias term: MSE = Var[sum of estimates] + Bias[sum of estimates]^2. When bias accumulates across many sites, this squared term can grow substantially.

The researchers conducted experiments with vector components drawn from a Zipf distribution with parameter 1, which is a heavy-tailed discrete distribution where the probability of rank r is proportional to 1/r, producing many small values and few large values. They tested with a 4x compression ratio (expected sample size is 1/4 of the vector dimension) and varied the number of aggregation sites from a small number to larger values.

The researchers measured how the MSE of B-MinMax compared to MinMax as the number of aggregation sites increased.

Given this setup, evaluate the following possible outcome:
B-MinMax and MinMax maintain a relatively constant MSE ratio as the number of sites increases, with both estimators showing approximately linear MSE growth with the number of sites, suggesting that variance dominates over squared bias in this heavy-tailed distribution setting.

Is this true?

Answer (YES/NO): NO